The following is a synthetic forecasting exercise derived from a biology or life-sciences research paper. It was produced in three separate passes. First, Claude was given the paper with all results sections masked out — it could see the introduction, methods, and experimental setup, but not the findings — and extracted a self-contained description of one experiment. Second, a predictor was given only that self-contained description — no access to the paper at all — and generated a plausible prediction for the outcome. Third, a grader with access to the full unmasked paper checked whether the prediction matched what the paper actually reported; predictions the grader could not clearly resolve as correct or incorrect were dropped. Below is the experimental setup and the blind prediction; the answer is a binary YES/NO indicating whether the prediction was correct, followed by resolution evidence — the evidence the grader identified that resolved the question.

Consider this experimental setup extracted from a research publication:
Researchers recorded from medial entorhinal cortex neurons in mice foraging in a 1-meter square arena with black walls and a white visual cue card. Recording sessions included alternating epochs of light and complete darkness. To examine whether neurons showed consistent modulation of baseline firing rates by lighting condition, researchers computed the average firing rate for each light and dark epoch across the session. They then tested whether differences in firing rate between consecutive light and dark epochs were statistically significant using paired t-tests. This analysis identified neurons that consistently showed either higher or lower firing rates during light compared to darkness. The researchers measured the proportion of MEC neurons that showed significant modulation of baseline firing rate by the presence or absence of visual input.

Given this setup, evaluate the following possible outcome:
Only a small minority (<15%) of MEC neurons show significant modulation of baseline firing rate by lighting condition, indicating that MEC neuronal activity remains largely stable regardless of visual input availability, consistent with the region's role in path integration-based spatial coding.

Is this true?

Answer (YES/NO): YES